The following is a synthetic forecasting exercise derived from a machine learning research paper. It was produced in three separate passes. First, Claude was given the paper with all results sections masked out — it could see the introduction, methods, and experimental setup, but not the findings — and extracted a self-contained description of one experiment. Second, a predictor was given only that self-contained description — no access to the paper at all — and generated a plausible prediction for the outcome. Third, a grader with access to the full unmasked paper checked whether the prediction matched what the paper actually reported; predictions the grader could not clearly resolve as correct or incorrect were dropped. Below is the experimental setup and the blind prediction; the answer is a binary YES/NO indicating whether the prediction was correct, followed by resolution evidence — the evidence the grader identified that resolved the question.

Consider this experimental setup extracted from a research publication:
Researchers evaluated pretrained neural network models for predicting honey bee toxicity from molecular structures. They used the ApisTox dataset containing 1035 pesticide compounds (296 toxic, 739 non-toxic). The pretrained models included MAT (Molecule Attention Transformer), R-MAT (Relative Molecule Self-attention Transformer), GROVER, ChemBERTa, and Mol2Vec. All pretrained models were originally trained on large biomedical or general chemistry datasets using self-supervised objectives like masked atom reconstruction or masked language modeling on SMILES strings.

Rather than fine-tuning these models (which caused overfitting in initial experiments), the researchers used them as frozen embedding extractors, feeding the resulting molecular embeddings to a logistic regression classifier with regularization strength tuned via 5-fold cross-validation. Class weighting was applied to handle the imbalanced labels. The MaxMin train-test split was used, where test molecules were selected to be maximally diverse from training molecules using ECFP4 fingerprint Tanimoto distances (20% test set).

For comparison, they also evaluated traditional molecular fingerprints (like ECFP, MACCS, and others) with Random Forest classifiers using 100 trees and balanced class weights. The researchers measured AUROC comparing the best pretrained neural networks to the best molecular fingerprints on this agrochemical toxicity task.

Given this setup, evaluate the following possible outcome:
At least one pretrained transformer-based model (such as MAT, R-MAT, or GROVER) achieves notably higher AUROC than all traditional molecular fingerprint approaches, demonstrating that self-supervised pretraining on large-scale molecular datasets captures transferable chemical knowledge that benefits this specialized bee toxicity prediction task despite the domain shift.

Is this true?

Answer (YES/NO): NO